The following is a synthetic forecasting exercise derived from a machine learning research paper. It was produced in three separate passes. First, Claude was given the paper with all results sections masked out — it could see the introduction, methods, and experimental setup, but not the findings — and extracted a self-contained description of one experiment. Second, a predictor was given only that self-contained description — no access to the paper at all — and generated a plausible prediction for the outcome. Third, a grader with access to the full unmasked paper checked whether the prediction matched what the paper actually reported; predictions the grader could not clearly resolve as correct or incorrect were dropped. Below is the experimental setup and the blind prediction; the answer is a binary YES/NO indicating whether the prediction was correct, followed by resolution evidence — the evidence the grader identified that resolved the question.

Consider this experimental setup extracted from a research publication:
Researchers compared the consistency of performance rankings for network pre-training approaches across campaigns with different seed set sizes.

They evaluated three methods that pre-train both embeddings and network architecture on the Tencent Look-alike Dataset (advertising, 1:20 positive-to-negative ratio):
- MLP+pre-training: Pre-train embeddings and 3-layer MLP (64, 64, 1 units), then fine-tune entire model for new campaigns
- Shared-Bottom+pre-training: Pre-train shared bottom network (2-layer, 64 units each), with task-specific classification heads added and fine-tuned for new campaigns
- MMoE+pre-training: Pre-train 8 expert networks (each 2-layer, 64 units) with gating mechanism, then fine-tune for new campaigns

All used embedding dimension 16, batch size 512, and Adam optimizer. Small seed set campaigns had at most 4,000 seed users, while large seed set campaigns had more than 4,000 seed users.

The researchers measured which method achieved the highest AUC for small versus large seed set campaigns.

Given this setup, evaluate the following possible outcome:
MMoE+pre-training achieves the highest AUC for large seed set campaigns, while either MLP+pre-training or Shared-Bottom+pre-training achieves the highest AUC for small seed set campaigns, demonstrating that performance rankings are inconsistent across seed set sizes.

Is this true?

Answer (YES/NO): NO